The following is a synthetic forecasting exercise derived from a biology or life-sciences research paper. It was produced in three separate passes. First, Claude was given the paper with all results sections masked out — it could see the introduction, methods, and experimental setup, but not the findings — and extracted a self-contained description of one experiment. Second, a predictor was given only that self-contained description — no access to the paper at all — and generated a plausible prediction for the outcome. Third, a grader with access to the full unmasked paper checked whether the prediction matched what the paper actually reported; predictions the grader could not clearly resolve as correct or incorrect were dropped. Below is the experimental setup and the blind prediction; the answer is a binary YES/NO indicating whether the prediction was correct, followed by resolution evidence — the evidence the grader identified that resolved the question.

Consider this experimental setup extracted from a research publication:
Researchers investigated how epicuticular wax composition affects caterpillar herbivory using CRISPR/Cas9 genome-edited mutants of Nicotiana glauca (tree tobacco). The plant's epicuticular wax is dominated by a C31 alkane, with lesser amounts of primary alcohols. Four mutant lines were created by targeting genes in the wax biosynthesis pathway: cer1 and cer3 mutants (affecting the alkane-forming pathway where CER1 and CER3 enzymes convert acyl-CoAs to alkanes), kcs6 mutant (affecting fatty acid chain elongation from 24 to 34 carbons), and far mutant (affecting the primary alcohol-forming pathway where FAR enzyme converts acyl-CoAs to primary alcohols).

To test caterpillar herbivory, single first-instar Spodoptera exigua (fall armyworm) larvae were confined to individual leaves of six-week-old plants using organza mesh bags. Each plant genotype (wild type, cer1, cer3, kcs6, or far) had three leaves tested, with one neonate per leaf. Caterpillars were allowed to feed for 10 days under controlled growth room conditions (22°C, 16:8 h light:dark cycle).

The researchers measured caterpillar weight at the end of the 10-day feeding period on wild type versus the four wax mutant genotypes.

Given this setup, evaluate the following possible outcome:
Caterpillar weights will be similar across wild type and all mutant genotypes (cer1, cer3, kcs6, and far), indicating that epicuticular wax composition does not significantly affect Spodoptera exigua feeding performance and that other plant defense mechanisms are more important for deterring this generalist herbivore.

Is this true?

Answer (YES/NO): NO